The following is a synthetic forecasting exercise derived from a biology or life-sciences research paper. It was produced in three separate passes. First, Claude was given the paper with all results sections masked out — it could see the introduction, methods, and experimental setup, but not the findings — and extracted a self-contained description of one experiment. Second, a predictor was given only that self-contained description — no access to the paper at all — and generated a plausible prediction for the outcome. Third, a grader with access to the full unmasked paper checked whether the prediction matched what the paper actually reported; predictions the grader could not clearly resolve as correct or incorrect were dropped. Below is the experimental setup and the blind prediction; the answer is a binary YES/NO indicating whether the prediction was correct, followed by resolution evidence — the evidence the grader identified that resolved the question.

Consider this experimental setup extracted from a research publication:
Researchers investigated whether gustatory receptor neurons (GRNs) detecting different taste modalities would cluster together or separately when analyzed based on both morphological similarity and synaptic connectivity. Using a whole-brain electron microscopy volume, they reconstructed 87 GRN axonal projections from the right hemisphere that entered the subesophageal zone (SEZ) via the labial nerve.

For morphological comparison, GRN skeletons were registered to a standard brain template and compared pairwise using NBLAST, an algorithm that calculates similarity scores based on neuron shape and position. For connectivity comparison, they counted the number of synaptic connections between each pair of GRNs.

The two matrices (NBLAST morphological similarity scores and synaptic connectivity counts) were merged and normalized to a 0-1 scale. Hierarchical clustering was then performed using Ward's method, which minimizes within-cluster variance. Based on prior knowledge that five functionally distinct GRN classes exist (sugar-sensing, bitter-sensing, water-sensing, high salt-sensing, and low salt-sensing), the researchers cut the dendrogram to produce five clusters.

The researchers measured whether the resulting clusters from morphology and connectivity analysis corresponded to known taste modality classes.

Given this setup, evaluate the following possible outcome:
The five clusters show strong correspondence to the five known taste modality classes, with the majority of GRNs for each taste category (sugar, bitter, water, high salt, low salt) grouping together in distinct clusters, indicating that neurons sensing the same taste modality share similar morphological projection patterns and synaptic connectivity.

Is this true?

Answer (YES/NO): NO